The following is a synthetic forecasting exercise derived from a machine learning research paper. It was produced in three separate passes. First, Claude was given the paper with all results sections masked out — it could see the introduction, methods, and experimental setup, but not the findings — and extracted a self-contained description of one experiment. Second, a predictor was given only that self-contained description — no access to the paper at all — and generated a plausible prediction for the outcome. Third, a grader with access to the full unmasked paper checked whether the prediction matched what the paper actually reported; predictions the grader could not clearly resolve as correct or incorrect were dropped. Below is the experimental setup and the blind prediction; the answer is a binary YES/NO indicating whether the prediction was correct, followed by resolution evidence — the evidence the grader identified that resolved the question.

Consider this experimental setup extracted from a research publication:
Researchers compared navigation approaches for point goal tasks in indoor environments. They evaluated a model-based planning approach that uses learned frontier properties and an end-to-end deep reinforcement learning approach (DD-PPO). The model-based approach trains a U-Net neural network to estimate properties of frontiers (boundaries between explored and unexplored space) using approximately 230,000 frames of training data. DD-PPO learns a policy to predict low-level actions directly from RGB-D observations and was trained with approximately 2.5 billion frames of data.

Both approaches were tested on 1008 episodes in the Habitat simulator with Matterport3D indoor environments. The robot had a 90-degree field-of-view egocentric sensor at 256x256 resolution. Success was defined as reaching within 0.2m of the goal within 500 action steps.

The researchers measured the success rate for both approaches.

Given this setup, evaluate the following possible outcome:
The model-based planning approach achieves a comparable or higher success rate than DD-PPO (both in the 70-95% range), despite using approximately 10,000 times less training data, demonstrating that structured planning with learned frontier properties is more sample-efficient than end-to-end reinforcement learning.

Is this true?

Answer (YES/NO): YES